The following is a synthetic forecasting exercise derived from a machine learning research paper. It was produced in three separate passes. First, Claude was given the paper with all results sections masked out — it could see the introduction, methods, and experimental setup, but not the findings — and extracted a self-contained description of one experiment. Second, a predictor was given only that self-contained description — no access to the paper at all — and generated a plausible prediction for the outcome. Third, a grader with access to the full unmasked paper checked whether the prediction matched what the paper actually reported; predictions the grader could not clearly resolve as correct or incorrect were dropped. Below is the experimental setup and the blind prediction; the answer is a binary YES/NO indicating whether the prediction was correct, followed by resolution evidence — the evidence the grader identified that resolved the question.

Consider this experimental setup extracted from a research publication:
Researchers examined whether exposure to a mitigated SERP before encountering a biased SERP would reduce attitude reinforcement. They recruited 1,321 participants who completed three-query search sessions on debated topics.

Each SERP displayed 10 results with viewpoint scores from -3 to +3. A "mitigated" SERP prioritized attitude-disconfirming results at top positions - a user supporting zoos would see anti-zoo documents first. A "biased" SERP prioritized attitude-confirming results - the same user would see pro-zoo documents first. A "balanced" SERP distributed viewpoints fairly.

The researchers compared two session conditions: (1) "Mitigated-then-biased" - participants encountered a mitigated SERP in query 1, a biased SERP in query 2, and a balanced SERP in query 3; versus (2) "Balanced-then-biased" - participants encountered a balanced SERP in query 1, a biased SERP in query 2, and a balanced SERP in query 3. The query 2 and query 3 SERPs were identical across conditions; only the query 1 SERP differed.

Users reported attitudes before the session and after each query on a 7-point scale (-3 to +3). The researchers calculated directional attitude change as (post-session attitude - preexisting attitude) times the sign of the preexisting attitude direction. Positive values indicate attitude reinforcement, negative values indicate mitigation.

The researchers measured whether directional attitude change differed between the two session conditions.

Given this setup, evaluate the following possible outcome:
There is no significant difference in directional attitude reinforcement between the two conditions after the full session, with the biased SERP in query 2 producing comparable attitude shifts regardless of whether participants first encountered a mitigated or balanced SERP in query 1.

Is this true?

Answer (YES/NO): YES